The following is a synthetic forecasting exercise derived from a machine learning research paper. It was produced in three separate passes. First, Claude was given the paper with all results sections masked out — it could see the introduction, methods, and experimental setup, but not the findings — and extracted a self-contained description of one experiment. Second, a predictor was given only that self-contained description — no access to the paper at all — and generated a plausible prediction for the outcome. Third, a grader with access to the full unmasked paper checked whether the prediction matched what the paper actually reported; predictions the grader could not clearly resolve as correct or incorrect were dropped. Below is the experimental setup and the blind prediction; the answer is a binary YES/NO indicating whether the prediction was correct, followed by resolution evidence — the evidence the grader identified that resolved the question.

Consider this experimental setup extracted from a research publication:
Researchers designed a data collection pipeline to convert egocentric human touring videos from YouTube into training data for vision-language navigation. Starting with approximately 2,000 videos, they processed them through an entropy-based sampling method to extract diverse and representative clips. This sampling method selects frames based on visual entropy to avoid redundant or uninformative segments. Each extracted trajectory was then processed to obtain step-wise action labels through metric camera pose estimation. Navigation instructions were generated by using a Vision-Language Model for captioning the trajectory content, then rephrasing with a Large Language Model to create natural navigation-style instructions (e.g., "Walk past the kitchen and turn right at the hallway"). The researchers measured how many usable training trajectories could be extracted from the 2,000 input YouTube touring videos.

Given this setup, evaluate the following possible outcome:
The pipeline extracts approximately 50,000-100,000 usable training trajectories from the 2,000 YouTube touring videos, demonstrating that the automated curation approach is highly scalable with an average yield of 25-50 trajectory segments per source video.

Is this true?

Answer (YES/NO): NO